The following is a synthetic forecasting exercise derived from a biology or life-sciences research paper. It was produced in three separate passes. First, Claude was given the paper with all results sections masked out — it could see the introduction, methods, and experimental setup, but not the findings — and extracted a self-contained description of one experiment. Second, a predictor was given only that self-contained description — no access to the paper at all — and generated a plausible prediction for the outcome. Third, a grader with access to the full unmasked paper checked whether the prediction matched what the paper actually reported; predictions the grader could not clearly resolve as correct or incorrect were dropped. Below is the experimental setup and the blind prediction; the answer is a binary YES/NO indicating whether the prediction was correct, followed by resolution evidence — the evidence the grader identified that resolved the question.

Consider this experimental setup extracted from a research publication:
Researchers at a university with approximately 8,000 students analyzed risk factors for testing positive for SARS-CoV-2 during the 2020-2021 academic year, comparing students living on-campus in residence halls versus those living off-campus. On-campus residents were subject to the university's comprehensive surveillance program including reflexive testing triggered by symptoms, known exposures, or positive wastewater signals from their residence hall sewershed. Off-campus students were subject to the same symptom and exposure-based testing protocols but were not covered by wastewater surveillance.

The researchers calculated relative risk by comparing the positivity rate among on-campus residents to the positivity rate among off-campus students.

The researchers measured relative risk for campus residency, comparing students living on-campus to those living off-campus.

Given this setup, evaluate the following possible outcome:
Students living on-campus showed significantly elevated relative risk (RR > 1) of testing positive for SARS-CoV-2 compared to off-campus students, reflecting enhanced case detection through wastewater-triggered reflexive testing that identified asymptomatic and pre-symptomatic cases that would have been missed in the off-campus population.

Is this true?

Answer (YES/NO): YES